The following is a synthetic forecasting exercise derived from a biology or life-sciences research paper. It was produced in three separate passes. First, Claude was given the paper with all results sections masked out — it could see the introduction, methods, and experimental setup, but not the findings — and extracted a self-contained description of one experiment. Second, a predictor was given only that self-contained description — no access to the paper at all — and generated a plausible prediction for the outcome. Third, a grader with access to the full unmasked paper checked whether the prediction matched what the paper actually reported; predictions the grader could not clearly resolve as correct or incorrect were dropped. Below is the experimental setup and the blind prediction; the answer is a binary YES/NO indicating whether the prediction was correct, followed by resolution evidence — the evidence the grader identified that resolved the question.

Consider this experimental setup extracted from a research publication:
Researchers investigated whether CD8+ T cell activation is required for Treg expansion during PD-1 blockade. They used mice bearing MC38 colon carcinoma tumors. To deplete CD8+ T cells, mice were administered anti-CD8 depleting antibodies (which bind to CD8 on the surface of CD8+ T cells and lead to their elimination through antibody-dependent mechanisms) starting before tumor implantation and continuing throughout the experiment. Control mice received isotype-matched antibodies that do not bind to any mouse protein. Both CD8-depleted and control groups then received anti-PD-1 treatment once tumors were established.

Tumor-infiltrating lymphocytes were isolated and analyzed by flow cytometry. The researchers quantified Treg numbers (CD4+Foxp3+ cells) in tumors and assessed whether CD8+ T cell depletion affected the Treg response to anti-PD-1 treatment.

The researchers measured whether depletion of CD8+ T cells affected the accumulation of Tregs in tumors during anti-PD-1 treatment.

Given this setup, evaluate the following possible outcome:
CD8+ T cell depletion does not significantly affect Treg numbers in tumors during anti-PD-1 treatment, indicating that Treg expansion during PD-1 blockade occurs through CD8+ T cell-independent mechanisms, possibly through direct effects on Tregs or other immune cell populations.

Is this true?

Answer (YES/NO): NO